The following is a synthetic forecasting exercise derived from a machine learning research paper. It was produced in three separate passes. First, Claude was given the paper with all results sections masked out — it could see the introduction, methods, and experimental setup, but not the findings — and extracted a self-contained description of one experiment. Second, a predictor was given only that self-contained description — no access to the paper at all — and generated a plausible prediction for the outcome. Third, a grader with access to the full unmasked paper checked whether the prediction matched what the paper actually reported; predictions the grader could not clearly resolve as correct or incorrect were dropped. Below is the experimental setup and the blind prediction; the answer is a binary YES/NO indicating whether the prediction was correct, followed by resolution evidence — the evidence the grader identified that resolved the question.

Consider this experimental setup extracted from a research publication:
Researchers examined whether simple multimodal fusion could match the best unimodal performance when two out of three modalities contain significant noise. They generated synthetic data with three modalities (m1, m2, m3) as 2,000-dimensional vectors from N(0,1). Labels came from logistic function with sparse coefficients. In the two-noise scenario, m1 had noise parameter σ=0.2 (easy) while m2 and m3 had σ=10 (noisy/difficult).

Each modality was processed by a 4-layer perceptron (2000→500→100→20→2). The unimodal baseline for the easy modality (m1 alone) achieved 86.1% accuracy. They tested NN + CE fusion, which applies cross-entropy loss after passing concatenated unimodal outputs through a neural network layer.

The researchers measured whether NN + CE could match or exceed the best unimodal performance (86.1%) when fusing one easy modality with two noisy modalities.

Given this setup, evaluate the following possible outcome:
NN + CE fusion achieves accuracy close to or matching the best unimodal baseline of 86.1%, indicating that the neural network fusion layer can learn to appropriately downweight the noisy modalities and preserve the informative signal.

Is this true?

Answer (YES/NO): NO